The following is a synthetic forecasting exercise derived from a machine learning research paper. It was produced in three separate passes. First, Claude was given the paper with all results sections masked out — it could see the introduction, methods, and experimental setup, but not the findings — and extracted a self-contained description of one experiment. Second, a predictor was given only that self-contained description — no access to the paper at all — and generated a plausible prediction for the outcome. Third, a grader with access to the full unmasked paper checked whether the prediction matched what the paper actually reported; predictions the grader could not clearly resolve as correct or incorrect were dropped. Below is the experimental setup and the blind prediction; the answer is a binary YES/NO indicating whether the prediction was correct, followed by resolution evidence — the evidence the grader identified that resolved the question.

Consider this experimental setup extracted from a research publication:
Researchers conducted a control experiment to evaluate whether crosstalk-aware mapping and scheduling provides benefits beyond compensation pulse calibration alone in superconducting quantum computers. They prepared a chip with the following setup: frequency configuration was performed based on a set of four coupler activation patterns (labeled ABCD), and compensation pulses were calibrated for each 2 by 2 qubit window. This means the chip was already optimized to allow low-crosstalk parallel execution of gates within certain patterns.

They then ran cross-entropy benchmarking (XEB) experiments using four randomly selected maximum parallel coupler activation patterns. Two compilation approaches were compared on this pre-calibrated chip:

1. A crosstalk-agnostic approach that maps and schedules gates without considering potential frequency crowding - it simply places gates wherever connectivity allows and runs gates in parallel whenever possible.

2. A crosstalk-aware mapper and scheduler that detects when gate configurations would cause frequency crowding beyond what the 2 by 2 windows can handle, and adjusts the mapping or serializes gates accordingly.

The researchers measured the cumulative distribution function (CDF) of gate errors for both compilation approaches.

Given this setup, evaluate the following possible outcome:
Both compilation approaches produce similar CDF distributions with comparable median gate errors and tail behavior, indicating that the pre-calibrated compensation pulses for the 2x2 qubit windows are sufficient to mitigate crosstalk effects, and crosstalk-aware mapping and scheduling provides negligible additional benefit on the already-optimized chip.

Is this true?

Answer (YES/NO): NO